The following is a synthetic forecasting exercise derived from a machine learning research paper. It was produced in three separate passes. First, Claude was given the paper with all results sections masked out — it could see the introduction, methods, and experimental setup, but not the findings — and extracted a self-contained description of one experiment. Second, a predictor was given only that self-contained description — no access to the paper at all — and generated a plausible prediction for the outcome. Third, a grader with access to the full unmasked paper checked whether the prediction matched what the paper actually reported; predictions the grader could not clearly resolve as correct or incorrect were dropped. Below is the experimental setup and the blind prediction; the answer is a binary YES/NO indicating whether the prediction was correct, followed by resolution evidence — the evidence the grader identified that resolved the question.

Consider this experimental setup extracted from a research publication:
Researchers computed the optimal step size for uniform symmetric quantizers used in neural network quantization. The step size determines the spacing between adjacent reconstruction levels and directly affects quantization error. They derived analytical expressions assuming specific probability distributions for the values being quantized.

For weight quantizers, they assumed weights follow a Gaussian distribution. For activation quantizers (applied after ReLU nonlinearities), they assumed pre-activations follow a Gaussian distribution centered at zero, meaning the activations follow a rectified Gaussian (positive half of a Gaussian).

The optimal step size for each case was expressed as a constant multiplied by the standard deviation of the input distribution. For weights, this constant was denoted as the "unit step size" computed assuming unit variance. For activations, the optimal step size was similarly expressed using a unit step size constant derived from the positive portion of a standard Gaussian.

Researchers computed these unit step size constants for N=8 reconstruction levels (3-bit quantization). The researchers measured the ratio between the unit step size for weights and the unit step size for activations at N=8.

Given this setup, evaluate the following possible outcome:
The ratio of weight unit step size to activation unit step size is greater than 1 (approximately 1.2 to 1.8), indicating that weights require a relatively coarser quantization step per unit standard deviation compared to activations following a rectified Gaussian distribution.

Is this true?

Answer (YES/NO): YES